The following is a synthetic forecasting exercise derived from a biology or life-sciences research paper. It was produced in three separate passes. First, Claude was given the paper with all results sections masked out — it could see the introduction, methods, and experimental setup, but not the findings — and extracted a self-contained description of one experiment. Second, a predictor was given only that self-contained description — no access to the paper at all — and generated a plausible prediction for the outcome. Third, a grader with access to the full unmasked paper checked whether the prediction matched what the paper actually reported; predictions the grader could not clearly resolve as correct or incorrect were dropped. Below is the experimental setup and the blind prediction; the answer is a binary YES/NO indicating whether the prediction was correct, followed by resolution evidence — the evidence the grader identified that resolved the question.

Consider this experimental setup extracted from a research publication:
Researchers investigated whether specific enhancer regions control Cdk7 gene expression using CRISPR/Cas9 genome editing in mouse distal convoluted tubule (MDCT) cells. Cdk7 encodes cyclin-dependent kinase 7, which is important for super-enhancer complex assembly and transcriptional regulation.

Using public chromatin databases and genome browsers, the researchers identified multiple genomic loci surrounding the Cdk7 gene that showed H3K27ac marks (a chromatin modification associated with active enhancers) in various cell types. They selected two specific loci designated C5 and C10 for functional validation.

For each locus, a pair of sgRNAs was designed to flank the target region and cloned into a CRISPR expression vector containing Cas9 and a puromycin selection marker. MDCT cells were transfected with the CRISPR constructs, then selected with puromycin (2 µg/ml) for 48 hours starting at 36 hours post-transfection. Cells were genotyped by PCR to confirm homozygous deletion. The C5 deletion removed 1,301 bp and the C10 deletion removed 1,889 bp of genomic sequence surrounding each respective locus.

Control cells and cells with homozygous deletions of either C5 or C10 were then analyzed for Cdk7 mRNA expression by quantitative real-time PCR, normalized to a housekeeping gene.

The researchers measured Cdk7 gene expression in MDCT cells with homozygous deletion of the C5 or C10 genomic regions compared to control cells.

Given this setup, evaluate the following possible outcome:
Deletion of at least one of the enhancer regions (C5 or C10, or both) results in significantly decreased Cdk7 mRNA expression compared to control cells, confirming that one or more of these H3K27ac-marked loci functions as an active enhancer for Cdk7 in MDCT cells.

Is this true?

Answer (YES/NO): YES